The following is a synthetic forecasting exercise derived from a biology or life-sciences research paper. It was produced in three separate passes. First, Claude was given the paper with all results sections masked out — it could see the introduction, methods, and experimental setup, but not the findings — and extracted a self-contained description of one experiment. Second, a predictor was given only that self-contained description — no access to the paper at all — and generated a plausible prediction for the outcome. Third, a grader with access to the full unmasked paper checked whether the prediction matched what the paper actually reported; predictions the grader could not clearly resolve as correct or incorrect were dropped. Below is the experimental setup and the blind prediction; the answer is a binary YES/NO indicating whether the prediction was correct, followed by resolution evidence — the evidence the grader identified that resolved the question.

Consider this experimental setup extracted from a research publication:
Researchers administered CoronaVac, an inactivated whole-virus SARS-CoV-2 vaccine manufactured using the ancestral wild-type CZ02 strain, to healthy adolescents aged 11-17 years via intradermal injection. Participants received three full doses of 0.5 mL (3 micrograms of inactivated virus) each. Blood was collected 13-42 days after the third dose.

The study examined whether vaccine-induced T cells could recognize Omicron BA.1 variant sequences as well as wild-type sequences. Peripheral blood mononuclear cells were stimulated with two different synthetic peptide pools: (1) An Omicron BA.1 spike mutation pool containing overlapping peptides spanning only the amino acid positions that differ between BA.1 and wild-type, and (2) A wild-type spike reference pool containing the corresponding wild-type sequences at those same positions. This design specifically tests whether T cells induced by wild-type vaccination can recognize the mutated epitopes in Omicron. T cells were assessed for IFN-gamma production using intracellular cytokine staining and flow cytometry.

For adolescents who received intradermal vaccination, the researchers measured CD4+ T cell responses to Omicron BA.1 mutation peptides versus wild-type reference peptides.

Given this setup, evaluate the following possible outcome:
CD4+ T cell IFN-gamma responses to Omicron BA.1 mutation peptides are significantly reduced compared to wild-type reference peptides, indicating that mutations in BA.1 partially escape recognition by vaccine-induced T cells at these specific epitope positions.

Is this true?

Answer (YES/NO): NO